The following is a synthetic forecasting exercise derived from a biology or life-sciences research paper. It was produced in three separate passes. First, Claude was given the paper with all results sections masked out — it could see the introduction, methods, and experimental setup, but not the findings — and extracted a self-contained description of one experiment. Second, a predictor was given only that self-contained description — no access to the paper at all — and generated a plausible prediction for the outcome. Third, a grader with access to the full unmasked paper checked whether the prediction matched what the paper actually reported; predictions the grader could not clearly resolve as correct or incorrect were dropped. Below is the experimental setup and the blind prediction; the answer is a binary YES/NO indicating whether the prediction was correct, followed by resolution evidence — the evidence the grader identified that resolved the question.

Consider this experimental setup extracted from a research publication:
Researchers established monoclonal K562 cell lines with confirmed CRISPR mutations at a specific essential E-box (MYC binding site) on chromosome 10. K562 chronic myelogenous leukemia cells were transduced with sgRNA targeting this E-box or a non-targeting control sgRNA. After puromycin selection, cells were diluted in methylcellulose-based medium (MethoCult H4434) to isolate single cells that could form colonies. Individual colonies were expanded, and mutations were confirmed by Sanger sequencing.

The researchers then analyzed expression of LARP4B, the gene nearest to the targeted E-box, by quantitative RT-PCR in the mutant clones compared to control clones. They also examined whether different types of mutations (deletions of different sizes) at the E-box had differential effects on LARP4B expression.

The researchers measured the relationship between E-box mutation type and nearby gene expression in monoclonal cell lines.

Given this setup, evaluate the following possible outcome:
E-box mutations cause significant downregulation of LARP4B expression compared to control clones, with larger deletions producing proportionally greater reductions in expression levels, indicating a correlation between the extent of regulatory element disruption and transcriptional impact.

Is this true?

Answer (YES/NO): NO